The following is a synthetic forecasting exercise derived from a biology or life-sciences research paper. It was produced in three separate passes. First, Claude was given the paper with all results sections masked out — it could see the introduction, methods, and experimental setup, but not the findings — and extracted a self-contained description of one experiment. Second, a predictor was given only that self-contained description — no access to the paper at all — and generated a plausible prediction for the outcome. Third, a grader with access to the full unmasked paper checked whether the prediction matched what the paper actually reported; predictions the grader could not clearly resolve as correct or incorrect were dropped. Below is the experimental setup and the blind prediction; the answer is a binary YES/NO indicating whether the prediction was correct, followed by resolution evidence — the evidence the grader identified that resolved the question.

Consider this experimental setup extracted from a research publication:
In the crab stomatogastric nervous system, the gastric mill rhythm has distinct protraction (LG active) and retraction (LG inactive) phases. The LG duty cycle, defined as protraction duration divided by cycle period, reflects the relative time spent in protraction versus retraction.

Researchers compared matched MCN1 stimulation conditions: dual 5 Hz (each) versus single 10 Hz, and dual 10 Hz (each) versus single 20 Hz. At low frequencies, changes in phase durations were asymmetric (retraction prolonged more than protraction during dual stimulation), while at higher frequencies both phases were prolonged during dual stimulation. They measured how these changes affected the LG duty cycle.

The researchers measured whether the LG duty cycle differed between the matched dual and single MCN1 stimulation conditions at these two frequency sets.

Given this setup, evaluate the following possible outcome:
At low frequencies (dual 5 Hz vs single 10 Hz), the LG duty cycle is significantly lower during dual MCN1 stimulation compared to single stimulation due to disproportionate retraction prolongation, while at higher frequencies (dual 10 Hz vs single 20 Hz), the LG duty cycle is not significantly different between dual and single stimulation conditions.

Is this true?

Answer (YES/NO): YES